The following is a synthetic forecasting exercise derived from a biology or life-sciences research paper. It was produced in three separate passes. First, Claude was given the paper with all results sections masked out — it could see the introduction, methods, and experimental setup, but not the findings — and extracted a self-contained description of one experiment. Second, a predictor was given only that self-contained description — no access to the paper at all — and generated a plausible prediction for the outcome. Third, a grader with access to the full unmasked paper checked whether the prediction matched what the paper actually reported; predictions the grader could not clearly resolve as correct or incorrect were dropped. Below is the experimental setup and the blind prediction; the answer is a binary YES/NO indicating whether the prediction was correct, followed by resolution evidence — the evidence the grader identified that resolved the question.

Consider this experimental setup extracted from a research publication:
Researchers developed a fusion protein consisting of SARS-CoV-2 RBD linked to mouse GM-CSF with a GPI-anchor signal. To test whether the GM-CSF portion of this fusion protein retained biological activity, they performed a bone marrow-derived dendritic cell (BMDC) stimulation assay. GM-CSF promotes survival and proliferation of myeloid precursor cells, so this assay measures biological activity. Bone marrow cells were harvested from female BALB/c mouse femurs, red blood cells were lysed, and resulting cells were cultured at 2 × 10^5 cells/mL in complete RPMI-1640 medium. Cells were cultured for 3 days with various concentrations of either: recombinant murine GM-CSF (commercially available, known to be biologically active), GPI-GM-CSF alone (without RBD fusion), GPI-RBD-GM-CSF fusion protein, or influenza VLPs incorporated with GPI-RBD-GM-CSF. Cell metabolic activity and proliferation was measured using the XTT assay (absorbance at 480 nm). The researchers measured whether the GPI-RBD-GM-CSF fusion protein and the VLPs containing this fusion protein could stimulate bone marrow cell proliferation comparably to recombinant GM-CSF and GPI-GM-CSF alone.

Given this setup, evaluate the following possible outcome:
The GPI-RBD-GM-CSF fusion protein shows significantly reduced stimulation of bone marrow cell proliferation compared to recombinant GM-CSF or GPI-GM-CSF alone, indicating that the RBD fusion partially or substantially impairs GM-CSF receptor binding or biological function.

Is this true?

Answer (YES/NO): NO